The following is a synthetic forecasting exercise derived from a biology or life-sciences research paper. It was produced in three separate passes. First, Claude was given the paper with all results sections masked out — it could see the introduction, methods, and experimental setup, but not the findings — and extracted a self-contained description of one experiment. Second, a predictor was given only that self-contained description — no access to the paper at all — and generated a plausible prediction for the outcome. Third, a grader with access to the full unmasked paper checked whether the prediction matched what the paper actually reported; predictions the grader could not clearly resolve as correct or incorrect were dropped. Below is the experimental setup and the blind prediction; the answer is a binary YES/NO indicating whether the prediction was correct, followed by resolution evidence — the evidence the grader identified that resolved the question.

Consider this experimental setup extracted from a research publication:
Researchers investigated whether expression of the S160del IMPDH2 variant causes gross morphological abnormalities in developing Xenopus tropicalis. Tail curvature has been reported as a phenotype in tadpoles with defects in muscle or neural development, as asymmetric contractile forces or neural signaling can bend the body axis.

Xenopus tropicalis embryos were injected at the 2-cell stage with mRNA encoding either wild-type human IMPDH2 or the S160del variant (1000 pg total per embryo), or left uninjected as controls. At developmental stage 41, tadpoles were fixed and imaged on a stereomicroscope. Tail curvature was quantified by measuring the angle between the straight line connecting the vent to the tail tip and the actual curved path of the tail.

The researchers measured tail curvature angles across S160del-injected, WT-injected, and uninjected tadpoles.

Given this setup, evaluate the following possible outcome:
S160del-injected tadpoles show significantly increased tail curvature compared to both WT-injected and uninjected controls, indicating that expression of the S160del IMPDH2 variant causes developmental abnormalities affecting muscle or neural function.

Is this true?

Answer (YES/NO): YES